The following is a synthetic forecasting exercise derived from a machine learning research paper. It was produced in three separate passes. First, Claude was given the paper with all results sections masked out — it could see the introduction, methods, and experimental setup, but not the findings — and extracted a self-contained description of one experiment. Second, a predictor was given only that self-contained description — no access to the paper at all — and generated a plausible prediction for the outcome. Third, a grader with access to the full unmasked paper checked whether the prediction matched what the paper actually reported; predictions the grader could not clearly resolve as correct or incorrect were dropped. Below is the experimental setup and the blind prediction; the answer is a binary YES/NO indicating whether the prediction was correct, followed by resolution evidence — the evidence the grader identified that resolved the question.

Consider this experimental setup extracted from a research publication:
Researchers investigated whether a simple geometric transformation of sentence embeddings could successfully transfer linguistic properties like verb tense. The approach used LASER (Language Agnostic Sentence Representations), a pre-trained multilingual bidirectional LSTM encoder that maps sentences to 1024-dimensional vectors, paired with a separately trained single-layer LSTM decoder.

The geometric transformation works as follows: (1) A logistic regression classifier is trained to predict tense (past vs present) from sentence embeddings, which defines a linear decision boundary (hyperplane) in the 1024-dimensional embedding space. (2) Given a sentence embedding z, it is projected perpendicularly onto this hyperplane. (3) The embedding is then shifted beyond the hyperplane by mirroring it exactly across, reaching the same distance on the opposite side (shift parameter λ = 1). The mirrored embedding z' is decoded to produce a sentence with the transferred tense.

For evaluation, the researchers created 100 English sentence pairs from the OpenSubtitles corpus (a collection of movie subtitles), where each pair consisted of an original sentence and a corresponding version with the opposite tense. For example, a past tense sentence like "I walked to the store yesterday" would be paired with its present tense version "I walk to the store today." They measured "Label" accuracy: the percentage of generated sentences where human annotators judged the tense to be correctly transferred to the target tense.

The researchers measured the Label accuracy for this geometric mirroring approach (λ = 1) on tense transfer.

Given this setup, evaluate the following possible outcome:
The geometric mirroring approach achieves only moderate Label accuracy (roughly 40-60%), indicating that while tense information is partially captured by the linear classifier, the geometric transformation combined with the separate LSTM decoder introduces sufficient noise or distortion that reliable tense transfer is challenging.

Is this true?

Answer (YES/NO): YES